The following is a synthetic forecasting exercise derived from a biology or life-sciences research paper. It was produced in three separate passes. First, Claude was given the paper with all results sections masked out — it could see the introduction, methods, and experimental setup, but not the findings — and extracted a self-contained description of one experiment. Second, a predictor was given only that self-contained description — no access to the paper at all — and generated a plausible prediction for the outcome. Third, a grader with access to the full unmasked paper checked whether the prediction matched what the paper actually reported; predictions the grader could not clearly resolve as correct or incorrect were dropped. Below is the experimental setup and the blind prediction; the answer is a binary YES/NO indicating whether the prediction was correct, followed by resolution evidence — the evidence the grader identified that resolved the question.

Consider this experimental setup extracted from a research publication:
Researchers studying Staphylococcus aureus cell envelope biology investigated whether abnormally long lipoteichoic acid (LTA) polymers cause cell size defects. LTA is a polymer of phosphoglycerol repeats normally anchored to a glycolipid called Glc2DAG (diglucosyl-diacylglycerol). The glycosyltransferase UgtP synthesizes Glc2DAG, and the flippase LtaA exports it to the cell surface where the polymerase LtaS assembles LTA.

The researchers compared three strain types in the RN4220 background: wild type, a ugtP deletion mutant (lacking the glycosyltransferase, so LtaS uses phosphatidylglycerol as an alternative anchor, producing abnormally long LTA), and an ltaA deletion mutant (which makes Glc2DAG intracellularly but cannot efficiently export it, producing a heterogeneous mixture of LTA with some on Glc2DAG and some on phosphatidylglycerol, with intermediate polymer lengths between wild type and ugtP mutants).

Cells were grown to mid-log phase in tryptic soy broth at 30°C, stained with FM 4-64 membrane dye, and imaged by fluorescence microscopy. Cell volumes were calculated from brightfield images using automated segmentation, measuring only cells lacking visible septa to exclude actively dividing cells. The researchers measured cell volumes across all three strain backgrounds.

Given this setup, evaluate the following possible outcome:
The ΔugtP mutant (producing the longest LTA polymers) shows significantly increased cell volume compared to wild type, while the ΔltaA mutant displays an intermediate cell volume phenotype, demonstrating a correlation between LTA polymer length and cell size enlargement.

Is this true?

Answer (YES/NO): YES